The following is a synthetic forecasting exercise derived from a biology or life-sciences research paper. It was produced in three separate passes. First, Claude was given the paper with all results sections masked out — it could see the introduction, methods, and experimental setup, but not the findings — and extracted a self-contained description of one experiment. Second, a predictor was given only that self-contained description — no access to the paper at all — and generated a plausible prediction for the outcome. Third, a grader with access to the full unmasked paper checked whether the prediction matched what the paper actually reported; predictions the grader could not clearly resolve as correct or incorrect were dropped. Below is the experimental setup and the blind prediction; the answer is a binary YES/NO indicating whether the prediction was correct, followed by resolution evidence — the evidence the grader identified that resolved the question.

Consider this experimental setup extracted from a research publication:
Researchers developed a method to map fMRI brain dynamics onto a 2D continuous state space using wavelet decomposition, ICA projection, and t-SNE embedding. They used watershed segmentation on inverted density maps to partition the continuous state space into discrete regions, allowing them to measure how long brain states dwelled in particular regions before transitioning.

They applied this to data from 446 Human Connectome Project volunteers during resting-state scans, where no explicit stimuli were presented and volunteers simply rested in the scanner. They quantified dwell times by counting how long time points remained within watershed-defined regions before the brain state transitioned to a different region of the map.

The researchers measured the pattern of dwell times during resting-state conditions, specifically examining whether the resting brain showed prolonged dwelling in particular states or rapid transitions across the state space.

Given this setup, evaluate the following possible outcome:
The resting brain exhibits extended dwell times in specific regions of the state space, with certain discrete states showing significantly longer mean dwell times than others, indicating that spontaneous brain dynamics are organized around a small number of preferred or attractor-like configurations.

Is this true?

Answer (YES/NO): NO